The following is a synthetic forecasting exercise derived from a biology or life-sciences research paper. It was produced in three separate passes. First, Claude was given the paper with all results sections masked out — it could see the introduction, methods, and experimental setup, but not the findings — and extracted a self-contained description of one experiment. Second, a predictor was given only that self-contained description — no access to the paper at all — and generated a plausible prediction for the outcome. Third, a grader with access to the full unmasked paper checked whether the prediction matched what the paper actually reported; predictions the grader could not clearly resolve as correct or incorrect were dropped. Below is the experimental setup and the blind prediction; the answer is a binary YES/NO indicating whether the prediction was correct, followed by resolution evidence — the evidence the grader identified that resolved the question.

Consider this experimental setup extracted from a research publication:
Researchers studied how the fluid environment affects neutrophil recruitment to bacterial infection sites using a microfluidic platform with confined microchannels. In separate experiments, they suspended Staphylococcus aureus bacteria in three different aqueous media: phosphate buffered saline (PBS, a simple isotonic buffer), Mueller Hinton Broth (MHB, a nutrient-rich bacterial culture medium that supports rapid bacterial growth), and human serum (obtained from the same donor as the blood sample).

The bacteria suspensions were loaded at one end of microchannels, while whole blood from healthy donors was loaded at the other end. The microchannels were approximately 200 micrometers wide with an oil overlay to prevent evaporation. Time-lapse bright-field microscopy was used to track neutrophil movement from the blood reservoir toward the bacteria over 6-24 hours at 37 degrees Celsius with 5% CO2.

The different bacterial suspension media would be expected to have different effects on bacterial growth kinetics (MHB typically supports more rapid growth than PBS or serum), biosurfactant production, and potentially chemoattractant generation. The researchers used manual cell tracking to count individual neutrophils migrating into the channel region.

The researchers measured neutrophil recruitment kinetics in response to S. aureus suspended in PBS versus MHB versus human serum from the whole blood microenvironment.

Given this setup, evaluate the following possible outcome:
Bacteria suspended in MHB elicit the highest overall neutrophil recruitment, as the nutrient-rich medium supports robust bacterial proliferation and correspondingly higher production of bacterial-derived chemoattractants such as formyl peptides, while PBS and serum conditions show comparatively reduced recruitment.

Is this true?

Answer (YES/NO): NO